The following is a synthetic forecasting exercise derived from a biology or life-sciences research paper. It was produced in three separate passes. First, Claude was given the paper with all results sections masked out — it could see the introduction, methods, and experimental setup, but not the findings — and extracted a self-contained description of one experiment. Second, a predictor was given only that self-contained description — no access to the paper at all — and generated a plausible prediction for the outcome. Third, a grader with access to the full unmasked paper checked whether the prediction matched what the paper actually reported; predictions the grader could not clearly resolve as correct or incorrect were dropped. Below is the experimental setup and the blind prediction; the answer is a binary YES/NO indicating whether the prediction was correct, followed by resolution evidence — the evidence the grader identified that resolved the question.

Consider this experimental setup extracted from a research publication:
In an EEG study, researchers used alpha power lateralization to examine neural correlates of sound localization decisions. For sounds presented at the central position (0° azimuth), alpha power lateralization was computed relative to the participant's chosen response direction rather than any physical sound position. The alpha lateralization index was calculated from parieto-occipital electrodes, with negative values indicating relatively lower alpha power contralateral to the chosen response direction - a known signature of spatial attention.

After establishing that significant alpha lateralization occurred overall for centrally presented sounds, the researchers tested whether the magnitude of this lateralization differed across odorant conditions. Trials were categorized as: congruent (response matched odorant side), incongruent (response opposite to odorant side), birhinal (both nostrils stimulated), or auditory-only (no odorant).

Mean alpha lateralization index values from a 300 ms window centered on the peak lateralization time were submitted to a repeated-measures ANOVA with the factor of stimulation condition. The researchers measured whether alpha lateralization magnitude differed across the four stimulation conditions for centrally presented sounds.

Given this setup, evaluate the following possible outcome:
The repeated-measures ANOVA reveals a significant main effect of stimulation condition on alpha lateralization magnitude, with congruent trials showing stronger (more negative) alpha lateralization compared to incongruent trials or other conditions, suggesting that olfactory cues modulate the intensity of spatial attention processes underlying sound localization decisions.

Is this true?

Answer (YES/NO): NO